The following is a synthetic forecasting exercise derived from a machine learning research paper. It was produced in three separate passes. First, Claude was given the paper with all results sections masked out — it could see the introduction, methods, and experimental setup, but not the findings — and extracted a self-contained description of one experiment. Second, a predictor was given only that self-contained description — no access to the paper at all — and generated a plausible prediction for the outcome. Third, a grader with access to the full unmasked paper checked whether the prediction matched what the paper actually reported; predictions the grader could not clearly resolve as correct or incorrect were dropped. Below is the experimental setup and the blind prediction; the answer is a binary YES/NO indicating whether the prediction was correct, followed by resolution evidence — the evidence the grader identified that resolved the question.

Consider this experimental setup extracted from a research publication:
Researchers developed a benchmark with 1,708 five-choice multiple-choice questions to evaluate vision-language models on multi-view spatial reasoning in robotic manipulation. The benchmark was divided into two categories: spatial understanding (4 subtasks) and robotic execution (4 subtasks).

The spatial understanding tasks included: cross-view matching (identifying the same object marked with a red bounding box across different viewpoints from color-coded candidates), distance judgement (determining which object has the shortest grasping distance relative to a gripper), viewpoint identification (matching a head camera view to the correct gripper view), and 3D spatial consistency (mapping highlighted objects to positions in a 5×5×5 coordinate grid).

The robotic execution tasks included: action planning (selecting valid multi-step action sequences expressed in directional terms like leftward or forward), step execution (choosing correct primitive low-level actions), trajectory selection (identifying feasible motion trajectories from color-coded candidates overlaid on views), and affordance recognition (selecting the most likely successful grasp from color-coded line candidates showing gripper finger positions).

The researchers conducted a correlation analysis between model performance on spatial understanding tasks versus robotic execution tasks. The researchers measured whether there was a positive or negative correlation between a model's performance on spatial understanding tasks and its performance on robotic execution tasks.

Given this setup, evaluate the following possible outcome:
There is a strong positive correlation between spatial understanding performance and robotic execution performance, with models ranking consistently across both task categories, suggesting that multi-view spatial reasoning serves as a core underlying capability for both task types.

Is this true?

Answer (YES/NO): NO